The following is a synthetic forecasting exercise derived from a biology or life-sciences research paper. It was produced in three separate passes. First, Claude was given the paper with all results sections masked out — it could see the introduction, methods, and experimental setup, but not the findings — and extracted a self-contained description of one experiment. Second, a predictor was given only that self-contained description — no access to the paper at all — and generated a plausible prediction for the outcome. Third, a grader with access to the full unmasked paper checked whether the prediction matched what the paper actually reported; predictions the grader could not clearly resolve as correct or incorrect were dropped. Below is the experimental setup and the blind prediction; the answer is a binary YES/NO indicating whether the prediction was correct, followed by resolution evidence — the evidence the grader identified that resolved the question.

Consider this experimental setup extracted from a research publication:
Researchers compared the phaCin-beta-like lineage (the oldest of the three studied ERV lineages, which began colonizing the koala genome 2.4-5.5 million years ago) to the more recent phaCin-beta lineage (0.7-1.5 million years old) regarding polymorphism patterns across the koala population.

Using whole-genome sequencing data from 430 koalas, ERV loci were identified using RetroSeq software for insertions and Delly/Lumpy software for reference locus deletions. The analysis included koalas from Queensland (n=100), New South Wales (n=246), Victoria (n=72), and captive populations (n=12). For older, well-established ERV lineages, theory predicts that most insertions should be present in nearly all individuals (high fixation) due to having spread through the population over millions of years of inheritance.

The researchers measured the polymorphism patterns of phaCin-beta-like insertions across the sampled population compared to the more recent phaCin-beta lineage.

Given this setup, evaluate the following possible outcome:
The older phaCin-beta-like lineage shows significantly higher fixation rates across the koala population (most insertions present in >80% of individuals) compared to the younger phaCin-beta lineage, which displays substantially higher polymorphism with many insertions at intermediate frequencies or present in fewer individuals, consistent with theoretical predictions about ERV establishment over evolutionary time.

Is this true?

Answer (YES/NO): NO